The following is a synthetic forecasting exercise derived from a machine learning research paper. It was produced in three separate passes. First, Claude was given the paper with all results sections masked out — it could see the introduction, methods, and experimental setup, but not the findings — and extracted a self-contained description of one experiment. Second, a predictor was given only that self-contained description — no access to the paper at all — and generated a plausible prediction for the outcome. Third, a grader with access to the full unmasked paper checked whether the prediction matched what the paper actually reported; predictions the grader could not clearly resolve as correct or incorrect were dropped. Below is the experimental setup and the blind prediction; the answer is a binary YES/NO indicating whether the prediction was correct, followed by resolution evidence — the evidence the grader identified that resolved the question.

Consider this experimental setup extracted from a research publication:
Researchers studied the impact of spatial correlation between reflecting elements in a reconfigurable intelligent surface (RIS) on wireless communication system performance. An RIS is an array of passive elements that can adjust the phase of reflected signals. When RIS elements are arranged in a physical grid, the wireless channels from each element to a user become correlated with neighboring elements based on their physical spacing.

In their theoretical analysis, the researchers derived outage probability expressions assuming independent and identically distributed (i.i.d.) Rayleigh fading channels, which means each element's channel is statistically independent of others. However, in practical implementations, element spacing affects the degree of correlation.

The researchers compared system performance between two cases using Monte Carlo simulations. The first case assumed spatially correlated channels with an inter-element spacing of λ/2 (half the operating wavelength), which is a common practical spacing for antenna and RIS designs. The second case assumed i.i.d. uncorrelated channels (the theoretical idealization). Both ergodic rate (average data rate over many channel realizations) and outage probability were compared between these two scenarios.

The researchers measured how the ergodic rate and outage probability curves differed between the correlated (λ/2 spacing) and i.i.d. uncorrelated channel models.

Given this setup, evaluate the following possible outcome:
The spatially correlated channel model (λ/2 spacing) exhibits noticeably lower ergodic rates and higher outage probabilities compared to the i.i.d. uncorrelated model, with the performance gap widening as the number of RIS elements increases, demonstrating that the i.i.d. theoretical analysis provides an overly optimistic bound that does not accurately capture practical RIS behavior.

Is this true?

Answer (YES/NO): NO